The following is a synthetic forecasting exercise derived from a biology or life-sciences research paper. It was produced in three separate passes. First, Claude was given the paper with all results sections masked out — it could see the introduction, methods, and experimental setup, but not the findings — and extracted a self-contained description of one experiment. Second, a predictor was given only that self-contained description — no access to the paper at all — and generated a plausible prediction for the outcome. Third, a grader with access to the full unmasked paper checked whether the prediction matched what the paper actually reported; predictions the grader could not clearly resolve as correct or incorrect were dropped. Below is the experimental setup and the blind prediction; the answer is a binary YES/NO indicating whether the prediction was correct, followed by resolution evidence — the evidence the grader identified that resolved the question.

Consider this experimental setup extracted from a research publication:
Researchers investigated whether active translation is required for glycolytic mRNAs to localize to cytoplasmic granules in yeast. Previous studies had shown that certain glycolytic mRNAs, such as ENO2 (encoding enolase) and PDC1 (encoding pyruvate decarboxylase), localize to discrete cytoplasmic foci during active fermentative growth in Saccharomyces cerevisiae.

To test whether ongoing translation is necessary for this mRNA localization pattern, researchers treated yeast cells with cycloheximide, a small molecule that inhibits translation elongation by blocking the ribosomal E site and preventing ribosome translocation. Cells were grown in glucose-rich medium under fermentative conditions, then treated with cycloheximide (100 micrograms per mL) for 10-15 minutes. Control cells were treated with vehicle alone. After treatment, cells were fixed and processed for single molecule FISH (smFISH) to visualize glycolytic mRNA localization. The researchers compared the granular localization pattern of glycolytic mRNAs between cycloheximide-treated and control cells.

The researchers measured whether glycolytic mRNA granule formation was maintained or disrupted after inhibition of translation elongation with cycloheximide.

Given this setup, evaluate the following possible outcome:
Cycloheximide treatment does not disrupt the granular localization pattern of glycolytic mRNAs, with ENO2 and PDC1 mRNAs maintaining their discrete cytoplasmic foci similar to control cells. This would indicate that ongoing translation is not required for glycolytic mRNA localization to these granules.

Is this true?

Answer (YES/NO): NO